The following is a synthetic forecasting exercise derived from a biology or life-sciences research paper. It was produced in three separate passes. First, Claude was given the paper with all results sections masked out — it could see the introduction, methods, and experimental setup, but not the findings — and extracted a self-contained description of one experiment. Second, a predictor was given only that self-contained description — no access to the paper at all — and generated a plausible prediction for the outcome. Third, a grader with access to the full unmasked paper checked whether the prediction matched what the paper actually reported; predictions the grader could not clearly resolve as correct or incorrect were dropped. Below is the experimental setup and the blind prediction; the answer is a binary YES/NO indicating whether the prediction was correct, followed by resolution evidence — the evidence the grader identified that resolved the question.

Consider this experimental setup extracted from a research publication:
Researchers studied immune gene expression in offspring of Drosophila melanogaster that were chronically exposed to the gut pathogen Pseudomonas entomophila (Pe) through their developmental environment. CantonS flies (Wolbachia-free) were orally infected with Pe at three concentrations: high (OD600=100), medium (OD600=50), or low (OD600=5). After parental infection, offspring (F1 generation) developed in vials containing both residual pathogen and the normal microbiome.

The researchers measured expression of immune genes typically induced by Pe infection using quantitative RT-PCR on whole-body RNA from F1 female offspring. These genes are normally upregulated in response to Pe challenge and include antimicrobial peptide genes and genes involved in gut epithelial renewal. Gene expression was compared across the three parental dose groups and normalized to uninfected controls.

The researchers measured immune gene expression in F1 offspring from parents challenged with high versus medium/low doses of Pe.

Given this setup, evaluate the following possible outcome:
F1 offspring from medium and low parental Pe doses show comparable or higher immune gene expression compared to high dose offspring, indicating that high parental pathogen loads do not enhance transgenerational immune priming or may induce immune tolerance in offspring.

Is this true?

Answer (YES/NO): YES